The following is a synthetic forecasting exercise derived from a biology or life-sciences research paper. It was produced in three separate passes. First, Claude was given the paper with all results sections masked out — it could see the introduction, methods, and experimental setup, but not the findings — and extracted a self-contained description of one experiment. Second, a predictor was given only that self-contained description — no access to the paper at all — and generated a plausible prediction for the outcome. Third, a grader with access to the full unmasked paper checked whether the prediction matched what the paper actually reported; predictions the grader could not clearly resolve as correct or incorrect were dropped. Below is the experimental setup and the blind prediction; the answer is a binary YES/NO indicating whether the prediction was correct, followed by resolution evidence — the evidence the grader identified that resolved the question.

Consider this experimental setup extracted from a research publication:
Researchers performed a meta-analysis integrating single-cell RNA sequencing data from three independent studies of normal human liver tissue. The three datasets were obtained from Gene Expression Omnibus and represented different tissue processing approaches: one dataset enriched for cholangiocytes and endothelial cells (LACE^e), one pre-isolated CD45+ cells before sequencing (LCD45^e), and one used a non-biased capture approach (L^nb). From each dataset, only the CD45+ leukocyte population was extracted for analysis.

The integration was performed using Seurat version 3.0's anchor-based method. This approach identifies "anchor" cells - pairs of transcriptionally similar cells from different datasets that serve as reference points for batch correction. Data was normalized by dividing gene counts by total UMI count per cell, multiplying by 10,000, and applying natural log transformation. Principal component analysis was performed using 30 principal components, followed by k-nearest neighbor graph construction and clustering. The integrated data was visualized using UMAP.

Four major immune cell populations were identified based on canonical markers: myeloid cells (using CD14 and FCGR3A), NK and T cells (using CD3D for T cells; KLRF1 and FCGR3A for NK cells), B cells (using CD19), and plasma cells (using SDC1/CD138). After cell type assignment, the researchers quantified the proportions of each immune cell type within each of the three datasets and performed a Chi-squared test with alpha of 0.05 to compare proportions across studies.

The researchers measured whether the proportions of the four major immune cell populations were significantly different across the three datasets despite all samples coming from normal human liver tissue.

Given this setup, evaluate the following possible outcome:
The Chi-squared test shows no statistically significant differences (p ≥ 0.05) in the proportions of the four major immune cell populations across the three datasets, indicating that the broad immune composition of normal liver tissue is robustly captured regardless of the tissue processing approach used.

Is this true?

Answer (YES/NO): NO